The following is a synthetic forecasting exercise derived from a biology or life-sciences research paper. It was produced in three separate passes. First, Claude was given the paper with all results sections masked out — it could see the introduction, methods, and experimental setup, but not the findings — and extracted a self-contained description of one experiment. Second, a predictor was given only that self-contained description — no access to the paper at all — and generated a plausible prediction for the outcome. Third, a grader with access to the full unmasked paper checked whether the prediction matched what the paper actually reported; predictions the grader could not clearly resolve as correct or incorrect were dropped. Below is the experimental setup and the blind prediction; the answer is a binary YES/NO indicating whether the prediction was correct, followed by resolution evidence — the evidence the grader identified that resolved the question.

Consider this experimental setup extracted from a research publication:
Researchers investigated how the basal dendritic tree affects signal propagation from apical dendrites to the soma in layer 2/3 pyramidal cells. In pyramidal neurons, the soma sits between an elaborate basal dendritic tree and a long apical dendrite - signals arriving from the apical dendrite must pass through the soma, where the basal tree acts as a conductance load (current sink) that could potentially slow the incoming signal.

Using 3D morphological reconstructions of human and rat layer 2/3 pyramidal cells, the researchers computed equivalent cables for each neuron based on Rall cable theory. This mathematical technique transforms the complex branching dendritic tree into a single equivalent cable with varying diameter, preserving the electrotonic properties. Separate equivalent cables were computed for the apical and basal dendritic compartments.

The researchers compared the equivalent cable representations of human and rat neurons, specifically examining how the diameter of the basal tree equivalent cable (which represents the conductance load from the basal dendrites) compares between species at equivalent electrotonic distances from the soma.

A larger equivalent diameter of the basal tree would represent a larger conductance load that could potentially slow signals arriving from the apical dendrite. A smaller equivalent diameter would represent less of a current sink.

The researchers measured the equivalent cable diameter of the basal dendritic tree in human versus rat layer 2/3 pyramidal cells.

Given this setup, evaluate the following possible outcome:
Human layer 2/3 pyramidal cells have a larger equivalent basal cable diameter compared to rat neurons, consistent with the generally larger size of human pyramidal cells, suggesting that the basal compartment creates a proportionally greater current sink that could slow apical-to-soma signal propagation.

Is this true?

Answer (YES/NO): NO